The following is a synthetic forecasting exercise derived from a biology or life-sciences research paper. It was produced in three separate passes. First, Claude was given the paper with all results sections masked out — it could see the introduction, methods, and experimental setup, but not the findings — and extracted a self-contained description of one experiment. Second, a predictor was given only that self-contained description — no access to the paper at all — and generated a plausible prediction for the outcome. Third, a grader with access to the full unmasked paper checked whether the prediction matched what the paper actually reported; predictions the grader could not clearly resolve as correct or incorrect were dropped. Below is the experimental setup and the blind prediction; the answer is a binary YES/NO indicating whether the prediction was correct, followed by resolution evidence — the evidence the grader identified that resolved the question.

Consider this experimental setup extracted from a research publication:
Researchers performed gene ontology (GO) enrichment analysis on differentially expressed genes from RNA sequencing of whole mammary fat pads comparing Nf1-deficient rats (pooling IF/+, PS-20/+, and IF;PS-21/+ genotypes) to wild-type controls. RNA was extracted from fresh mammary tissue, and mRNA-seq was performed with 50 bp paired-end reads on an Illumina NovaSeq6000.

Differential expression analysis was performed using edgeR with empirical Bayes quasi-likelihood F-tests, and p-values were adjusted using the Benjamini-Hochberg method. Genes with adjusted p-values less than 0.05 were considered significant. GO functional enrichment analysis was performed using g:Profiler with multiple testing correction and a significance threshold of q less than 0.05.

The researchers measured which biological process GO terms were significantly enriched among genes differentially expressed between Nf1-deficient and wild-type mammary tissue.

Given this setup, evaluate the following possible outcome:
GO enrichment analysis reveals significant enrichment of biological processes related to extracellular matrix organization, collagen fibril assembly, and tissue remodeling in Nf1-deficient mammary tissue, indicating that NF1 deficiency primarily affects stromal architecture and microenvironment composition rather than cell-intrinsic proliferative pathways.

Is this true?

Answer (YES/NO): NO